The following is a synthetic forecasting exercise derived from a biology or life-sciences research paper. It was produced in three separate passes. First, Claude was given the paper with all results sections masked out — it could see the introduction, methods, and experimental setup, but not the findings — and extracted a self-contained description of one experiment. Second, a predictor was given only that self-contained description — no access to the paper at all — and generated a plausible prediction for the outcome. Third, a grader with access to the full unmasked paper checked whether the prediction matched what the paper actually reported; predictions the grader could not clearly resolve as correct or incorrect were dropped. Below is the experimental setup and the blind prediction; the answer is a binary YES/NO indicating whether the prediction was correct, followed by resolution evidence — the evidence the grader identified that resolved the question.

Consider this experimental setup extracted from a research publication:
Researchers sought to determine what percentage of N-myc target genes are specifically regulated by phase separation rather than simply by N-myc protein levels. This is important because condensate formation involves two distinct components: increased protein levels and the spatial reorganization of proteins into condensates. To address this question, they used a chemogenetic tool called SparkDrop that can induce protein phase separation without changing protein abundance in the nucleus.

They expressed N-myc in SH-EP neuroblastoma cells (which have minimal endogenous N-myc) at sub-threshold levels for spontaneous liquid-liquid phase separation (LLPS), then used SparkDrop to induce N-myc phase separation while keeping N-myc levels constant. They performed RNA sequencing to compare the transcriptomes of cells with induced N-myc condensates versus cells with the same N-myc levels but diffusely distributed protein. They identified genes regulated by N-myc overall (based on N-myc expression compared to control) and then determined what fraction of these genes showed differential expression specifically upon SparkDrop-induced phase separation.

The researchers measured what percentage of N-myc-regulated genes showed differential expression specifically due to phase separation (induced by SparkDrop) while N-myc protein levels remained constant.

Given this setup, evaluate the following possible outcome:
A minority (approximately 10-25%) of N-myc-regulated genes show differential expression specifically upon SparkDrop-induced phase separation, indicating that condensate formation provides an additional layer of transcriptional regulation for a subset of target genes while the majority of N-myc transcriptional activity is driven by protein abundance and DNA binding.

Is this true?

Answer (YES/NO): NO